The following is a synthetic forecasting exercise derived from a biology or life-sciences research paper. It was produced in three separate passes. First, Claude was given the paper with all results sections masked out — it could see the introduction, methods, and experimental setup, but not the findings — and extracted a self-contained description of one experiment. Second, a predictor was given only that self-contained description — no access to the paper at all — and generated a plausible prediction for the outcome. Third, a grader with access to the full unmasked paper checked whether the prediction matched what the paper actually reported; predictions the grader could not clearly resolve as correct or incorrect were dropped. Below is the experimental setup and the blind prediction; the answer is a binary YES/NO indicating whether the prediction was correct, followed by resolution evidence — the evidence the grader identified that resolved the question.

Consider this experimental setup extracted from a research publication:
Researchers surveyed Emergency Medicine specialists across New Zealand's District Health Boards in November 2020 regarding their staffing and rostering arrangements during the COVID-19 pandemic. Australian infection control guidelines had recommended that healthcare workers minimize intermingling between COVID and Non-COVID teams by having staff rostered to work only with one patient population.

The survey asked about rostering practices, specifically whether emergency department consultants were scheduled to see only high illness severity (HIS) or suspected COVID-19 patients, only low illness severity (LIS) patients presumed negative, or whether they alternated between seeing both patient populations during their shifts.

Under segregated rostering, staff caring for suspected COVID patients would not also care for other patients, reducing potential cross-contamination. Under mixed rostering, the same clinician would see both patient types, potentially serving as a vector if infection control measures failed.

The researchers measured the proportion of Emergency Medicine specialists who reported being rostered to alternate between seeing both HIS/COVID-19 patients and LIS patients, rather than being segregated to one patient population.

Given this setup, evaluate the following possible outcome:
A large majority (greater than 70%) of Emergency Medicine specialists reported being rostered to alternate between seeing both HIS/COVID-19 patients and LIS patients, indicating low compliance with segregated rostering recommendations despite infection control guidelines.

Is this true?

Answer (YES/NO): NO